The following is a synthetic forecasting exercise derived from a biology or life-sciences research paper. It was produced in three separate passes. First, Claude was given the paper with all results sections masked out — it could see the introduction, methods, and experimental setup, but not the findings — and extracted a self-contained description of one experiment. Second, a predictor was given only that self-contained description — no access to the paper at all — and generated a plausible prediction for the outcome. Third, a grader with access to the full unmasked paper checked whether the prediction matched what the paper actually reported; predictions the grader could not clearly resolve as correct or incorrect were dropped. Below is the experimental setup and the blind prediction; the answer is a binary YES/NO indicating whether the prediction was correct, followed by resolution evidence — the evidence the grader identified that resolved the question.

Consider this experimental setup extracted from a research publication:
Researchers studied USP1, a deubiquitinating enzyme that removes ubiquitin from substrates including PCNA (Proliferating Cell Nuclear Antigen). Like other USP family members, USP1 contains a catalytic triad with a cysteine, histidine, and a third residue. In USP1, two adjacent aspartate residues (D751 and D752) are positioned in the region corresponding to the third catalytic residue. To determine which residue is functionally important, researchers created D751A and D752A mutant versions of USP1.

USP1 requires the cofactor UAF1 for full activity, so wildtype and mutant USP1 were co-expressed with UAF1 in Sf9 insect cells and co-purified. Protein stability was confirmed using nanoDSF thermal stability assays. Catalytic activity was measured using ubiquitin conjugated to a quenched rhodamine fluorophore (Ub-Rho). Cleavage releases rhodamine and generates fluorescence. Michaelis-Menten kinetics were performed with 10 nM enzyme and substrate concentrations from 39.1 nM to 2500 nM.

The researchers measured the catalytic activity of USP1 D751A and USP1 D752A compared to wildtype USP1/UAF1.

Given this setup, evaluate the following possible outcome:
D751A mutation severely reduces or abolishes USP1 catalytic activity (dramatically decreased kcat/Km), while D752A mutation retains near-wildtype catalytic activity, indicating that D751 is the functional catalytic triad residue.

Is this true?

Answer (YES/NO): NO